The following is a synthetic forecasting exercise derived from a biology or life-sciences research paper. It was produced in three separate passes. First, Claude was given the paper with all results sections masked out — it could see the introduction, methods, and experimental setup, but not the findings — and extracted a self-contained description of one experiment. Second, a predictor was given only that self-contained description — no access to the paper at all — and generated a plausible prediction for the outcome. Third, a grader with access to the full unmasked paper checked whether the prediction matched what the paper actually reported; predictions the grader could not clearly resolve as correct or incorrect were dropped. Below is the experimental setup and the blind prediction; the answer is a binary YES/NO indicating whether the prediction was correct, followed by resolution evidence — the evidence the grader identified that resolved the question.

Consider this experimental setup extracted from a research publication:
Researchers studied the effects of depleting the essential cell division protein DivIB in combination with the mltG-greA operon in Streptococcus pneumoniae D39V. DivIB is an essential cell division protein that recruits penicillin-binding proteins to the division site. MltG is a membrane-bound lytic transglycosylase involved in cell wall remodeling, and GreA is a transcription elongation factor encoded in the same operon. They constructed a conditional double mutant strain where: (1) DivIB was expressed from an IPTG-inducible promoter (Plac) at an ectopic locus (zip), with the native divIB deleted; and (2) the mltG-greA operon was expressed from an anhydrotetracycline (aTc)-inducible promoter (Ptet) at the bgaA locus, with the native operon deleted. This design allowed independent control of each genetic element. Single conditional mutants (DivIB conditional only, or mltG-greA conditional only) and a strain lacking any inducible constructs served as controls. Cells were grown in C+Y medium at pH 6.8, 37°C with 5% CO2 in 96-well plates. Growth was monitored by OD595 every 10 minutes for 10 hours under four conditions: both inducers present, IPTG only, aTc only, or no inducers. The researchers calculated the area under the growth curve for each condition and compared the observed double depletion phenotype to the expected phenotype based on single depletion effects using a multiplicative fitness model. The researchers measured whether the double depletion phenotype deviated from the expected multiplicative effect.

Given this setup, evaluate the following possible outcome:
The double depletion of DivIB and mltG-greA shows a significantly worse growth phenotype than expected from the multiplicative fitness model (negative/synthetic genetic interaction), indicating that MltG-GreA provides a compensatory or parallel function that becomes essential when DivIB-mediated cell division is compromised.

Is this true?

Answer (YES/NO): YES